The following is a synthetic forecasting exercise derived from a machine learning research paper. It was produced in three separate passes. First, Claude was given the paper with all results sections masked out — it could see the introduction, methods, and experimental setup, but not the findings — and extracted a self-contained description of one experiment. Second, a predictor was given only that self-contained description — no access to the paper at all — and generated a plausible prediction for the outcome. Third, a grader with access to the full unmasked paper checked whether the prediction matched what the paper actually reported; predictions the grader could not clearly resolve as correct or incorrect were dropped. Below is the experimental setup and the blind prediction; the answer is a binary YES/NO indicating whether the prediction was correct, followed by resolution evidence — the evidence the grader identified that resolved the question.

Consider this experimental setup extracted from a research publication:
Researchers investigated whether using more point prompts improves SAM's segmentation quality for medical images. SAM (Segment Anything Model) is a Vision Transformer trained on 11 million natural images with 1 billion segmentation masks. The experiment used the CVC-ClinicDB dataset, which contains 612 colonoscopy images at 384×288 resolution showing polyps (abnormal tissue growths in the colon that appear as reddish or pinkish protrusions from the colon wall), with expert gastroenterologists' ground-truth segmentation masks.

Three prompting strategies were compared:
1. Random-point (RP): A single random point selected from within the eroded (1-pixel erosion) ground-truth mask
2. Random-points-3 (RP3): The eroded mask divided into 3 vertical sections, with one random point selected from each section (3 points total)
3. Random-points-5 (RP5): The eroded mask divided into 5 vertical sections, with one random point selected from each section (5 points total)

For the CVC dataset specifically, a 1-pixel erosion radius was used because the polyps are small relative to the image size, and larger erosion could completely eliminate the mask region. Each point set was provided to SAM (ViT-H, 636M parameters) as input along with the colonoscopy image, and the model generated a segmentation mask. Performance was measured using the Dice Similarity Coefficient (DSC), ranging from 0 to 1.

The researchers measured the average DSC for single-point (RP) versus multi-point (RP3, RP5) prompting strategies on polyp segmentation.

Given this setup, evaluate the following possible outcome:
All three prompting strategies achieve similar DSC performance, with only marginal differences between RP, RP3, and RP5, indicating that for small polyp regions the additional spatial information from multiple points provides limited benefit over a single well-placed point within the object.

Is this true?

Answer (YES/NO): NO